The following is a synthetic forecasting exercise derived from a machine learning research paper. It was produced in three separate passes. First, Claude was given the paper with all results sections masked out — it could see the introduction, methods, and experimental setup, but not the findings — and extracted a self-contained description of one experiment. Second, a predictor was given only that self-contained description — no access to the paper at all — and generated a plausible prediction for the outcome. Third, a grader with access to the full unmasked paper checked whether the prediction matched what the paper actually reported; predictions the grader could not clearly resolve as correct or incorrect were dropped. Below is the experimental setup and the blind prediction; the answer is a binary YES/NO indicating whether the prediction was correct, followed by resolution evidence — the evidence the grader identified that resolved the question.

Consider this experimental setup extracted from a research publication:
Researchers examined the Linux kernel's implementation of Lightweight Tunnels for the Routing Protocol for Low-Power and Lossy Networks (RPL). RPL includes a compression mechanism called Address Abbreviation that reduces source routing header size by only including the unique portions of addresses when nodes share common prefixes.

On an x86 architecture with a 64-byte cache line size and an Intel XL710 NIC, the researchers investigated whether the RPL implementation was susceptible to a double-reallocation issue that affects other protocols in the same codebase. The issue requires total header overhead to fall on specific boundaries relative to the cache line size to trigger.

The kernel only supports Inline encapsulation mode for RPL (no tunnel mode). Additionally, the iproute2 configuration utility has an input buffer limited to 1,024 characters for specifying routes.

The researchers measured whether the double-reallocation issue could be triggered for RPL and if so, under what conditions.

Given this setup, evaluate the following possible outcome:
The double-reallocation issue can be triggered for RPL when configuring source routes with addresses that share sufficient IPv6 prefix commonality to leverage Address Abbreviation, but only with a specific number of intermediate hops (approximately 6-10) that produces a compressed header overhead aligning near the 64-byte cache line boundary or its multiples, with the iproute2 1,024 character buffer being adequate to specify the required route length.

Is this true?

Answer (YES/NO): NO